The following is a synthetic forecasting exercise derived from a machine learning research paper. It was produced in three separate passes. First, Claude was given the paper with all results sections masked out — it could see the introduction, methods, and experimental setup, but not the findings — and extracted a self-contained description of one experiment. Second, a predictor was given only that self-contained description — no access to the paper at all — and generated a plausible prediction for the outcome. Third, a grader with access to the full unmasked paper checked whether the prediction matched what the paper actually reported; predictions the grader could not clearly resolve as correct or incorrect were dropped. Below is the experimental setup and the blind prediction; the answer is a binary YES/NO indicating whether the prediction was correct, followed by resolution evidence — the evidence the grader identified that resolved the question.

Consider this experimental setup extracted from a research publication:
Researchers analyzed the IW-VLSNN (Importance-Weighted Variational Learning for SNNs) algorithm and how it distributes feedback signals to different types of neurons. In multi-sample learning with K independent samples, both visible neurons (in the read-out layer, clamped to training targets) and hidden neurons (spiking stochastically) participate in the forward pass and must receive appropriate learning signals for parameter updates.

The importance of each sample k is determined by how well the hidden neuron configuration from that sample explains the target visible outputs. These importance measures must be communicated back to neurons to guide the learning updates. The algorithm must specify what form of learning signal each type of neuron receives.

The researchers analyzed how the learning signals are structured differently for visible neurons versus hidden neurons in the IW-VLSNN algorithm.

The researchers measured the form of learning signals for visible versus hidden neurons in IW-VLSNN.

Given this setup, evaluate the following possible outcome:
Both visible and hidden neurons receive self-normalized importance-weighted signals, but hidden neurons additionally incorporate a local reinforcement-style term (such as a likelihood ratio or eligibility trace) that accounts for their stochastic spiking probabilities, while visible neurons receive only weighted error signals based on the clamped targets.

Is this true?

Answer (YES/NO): NO